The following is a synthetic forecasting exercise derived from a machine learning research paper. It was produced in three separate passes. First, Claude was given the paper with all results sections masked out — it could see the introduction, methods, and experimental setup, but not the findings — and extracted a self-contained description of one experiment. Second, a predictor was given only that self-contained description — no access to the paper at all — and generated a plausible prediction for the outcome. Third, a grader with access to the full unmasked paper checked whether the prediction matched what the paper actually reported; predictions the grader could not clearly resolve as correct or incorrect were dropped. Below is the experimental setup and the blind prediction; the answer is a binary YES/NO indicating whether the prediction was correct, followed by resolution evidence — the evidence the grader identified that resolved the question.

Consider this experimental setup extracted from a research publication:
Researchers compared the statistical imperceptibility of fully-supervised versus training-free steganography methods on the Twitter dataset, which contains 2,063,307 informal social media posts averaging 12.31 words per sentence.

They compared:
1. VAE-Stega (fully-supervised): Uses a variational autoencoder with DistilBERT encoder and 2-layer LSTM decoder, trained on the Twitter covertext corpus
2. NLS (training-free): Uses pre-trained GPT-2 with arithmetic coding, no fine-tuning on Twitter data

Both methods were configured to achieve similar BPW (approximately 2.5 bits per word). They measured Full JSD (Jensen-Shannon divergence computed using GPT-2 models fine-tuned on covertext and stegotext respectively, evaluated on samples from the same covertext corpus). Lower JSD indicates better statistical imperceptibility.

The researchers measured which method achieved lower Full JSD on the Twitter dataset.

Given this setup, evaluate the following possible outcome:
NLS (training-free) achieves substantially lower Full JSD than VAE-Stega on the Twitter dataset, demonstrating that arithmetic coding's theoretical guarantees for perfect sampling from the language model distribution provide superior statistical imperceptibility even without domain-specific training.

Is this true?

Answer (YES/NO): YES